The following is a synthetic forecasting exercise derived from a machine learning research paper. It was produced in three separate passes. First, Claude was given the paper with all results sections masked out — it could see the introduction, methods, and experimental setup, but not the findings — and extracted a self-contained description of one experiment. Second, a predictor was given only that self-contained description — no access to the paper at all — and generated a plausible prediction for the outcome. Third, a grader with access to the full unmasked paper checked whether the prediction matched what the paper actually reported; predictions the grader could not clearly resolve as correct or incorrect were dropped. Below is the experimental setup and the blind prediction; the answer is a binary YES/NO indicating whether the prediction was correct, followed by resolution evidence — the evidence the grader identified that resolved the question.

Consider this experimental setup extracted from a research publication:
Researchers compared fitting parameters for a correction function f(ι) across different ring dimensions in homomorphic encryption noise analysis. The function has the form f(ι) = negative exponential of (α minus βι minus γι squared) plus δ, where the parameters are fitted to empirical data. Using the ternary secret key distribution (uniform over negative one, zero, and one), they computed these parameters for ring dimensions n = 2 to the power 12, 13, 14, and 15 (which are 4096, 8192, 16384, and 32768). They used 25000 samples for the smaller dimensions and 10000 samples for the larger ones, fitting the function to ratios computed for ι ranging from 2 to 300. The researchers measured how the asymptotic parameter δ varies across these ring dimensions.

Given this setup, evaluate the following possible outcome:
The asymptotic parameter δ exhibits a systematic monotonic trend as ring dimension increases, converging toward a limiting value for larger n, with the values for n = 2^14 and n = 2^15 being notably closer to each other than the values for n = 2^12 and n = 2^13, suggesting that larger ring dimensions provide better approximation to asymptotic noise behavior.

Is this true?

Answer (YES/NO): NO